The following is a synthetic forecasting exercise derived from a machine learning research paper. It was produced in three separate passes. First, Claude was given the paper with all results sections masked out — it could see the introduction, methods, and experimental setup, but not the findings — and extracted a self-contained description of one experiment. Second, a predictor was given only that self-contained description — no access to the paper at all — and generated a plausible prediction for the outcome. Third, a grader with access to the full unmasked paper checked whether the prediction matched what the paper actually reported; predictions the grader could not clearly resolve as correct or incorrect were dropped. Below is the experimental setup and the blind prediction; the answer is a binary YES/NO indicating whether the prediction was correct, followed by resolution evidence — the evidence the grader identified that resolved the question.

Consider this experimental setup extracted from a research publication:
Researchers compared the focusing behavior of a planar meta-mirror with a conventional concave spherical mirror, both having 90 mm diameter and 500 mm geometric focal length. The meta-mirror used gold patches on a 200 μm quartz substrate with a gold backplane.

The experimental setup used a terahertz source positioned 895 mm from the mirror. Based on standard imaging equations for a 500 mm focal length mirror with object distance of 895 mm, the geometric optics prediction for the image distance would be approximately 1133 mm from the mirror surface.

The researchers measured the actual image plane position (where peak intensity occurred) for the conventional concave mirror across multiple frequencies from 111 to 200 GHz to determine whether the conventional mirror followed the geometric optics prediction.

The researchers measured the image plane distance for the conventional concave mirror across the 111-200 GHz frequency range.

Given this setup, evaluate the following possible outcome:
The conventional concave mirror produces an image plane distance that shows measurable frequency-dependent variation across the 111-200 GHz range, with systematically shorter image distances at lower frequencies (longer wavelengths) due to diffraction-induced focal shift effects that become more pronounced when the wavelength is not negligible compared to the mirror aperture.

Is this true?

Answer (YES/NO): YES